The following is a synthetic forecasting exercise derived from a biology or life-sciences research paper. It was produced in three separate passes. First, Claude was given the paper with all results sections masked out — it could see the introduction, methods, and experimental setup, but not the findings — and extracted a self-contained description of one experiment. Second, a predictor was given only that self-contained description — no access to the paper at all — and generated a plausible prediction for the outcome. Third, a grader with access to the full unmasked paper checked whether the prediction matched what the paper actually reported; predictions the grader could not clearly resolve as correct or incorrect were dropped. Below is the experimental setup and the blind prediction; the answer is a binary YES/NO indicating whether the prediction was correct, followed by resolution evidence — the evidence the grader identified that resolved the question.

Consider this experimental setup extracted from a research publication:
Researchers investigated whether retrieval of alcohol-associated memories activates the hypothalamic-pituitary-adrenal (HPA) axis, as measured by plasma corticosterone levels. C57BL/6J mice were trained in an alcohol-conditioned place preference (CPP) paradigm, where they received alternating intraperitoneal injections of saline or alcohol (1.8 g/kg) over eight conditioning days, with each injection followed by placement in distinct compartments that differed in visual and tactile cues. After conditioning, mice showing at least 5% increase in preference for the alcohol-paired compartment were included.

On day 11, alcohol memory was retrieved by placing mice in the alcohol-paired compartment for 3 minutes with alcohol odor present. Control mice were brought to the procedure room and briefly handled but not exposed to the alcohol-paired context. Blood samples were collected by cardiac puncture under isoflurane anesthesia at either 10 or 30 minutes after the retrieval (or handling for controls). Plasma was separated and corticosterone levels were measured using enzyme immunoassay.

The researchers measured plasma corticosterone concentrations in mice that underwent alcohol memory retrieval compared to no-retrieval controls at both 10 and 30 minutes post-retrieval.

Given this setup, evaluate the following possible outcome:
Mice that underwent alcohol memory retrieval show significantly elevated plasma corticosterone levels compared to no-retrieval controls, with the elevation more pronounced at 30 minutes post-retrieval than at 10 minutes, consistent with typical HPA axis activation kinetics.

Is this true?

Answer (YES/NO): NO